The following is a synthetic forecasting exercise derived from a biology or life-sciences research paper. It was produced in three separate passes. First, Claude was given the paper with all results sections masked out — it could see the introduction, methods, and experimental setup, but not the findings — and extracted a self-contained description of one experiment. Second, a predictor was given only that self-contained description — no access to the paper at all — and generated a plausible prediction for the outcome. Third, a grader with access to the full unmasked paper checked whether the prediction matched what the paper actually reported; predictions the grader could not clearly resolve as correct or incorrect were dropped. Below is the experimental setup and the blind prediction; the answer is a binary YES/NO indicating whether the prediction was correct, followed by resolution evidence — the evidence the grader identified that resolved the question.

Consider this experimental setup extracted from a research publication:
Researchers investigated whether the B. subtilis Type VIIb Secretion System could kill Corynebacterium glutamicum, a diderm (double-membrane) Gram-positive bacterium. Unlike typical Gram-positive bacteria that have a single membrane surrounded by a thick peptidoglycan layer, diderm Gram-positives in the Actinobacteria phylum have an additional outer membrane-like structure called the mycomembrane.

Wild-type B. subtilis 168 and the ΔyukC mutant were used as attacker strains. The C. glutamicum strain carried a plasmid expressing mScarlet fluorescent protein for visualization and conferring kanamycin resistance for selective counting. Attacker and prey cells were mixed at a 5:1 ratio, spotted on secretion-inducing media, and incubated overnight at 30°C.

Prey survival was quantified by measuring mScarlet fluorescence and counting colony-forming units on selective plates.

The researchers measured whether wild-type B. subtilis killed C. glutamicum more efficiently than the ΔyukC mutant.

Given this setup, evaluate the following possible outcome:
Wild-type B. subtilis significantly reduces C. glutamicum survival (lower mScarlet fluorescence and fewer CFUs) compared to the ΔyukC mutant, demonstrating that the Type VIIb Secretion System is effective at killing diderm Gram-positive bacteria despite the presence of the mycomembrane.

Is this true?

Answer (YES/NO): NO